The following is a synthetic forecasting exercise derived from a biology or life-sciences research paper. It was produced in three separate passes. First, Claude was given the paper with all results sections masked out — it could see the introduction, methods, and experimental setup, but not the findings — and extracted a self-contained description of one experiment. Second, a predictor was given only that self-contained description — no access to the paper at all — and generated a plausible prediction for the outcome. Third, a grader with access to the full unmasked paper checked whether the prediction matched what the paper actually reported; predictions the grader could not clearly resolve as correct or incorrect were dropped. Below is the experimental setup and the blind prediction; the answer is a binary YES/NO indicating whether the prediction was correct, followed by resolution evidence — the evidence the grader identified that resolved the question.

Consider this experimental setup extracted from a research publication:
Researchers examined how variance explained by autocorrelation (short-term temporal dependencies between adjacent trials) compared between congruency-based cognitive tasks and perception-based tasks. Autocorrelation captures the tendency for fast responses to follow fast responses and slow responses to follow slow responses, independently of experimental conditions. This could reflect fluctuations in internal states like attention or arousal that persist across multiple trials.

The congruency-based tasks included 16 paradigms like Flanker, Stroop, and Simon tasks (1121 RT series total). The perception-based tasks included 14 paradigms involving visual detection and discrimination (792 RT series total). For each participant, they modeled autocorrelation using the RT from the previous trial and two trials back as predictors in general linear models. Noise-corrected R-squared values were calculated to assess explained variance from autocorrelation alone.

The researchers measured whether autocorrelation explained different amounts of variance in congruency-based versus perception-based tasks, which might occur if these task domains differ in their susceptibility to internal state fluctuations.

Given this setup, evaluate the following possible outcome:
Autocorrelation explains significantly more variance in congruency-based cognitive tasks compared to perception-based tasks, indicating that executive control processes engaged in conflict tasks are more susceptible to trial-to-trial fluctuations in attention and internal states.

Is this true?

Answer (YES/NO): NO